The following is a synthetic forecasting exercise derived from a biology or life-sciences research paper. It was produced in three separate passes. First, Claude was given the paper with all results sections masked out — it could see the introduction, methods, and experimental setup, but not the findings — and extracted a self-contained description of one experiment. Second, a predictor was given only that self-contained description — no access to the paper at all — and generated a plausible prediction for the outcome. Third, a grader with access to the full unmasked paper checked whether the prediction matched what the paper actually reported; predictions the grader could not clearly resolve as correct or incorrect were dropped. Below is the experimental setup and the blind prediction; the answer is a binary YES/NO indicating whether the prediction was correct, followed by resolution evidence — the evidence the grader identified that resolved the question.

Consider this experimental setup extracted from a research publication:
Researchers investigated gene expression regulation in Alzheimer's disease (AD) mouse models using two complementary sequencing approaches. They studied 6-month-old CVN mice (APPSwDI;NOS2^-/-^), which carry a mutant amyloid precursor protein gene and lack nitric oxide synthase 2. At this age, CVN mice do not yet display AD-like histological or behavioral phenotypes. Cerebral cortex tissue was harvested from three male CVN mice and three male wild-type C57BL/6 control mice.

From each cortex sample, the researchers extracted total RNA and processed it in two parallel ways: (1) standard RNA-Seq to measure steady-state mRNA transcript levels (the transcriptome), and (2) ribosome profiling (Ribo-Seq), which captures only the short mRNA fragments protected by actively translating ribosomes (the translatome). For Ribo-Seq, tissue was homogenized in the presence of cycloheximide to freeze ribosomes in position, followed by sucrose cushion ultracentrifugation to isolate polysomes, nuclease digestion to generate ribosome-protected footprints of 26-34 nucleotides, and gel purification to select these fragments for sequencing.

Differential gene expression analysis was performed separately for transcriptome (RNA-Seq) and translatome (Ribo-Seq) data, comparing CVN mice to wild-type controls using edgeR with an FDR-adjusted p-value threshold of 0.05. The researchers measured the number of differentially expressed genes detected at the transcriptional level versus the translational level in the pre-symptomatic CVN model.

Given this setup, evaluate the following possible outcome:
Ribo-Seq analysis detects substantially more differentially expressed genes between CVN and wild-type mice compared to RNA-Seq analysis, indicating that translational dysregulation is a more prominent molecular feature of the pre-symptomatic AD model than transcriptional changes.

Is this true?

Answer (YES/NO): YES